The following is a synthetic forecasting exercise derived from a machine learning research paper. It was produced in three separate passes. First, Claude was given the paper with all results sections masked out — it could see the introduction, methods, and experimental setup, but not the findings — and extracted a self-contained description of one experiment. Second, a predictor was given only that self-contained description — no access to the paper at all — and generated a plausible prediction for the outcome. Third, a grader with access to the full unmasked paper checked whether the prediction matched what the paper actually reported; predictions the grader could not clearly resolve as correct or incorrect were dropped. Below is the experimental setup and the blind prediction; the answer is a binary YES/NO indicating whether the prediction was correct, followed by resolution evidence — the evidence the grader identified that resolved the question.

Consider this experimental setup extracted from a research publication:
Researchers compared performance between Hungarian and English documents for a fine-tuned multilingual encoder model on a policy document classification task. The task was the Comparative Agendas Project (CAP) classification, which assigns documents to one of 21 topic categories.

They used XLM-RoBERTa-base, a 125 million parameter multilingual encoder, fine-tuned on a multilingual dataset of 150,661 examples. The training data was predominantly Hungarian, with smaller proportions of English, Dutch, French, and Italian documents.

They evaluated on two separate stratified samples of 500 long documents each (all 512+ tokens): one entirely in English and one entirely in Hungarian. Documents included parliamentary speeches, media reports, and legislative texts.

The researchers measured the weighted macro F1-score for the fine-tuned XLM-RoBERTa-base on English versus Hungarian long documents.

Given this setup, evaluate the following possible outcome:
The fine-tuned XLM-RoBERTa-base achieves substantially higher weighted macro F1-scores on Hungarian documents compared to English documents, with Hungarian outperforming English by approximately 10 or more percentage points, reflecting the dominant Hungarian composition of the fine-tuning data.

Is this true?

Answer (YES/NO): NO